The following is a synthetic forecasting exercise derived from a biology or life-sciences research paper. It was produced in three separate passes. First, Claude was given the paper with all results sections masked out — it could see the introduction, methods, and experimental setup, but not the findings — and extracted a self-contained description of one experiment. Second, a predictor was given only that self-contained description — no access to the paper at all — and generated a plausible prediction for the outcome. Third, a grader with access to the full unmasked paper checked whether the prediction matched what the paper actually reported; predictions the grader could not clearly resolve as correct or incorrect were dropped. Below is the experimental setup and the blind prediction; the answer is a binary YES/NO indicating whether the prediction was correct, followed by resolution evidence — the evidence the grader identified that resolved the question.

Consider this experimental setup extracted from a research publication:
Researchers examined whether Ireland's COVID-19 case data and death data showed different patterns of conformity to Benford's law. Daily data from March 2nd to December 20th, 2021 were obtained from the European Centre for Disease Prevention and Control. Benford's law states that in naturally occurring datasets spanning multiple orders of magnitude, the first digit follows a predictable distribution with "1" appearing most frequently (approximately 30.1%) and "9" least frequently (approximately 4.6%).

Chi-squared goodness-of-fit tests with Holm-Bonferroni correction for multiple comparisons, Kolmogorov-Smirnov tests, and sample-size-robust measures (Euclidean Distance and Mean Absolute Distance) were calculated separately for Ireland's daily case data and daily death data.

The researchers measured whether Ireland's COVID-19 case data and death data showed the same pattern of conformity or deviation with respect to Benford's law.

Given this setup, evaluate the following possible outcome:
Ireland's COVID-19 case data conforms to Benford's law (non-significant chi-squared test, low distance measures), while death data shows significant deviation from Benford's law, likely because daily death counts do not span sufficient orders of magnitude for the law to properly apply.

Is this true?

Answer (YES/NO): NO